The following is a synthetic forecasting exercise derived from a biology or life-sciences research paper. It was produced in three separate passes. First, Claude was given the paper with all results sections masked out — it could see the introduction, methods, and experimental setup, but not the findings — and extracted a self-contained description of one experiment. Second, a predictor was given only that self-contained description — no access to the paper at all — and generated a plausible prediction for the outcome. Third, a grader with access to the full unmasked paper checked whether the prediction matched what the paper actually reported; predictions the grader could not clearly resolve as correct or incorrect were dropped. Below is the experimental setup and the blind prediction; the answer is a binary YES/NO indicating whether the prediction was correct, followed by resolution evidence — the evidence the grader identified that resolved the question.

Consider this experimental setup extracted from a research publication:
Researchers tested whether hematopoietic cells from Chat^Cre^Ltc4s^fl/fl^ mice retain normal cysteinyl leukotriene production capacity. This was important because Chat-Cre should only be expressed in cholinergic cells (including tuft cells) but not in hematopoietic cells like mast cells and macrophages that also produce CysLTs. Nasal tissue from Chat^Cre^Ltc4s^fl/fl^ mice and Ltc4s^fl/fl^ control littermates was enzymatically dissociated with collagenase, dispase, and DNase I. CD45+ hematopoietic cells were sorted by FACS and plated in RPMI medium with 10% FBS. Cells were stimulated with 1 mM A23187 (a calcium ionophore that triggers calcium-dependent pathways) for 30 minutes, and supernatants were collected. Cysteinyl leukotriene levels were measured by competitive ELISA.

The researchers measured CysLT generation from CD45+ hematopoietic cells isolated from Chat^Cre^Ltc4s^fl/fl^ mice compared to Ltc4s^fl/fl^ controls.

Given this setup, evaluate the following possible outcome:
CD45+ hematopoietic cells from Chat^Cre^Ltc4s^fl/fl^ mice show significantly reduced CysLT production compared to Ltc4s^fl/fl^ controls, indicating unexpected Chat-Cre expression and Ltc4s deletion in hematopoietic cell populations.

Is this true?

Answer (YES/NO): NO